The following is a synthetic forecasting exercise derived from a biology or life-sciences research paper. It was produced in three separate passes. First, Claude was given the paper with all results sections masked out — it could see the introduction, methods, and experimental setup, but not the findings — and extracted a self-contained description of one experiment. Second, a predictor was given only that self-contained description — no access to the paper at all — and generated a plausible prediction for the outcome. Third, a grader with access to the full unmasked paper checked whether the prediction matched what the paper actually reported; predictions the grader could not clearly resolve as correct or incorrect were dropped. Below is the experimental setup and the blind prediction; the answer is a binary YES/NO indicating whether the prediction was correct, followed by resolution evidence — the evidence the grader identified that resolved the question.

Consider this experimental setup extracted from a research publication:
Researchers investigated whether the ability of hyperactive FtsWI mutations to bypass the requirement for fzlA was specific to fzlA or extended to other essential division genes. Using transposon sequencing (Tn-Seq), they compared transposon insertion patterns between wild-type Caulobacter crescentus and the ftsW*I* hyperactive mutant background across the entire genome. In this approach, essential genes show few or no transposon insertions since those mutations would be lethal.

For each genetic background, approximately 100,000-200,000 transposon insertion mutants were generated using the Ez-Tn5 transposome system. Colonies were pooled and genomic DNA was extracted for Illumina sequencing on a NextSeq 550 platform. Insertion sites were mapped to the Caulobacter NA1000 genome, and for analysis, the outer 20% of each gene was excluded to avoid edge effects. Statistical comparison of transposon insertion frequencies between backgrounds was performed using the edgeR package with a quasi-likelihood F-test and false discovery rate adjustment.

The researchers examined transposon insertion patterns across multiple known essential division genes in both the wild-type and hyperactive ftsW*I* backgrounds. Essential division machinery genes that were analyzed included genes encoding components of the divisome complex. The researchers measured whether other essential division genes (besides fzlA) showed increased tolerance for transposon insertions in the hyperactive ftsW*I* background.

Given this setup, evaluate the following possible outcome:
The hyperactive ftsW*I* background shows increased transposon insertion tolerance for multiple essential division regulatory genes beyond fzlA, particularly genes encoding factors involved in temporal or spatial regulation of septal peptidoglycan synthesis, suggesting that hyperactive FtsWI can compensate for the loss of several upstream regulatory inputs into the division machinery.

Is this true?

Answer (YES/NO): NO